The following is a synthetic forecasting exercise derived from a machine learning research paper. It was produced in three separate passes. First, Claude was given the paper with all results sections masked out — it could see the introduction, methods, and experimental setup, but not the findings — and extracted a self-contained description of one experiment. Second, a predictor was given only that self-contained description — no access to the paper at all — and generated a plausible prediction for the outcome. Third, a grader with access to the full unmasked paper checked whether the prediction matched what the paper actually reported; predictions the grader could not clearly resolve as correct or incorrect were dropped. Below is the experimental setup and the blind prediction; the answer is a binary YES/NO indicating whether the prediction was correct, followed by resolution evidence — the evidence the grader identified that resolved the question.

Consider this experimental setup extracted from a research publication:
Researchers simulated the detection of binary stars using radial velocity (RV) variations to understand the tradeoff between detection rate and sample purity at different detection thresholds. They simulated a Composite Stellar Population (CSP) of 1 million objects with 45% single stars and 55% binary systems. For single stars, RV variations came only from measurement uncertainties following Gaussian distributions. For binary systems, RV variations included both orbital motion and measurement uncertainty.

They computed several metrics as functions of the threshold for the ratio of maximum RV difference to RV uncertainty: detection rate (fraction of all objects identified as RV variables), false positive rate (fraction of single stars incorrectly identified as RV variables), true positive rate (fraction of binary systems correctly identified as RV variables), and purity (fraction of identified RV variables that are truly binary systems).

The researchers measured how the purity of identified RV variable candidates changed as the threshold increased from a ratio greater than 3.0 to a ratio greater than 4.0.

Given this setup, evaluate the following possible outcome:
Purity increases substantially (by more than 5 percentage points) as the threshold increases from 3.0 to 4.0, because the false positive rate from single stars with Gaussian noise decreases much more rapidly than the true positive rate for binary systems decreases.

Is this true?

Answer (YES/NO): YES